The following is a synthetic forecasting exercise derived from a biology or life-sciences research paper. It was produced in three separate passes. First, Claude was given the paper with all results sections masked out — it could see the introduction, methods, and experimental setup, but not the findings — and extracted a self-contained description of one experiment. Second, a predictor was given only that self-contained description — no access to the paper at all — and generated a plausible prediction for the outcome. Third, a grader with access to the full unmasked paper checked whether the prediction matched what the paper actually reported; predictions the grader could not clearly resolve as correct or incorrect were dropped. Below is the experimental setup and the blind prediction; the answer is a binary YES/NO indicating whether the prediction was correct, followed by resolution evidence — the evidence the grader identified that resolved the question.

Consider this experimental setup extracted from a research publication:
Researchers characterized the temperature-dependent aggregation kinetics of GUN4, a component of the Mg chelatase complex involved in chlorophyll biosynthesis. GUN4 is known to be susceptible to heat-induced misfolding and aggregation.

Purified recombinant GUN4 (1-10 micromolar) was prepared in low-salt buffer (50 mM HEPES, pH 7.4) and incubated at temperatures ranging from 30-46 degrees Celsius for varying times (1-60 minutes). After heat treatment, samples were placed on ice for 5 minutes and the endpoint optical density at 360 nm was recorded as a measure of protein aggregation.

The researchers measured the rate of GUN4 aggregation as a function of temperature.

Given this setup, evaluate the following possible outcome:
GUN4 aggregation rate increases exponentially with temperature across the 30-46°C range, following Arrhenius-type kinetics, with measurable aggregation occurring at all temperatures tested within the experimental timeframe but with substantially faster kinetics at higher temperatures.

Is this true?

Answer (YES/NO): NO